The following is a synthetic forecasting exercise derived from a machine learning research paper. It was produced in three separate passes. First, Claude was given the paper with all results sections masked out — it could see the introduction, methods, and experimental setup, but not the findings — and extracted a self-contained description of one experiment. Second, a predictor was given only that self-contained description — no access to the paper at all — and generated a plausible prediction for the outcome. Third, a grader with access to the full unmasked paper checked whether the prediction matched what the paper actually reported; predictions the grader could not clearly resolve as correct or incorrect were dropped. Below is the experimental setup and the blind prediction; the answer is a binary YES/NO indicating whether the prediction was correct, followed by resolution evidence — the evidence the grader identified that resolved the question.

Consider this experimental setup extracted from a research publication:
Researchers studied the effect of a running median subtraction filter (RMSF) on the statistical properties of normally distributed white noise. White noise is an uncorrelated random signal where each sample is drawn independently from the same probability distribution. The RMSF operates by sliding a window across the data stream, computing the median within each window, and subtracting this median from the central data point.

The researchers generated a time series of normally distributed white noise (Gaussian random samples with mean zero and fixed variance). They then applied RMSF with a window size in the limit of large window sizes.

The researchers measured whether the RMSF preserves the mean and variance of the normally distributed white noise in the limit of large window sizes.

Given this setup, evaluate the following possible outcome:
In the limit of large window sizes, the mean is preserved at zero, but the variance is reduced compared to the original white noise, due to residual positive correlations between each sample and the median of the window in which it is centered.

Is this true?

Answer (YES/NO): NO